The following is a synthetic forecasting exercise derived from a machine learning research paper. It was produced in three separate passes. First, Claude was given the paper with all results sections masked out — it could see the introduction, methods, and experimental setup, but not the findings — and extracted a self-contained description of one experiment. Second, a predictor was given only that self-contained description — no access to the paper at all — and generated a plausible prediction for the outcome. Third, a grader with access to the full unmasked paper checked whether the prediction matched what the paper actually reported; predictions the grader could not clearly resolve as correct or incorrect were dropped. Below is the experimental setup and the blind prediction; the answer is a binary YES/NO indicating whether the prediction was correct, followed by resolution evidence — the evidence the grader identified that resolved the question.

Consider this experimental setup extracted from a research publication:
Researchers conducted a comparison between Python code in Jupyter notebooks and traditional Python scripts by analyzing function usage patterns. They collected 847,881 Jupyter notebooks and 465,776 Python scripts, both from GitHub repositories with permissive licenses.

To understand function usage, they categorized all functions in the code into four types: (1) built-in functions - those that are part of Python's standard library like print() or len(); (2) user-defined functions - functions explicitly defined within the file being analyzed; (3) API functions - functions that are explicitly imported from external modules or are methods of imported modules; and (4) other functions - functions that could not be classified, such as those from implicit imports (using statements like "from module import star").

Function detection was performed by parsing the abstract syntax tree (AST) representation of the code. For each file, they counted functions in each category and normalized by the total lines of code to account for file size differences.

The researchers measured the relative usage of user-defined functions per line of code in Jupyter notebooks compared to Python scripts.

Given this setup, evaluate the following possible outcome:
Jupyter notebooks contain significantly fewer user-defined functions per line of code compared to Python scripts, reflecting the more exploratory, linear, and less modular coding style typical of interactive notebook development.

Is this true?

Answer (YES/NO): YES